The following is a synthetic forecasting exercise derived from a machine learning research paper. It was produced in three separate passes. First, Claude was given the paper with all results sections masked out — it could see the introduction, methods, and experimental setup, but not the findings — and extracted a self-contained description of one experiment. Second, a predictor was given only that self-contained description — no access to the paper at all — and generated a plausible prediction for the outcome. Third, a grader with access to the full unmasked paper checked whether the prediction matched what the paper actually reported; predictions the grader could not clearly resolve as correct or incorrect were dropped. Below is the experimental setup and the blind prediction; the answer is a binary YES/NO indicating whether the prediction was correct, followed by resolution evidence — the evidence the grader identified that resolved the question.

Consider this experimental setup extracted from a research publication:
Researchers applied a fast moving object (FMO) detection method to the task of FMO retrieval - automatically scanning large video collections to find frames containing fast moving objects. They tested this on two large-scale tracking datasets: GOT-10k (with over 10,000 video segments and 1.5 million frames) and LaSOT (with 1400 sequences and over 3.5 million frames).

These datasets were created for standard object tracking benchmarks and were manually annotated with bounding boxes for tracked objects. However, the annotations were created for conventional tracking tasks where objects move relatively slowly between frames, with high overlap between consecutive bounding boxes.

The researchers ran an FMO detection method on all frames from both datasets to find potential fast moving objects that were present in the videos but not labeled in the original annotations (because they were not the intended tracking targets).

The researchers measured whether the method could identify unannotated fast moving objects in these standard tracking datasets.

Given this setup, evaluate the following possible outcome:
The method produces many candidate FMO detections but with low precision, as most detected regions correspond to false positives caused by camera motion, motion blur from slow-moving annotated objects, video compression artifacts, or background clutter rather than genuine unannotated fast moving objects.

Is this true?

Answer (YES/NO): NO